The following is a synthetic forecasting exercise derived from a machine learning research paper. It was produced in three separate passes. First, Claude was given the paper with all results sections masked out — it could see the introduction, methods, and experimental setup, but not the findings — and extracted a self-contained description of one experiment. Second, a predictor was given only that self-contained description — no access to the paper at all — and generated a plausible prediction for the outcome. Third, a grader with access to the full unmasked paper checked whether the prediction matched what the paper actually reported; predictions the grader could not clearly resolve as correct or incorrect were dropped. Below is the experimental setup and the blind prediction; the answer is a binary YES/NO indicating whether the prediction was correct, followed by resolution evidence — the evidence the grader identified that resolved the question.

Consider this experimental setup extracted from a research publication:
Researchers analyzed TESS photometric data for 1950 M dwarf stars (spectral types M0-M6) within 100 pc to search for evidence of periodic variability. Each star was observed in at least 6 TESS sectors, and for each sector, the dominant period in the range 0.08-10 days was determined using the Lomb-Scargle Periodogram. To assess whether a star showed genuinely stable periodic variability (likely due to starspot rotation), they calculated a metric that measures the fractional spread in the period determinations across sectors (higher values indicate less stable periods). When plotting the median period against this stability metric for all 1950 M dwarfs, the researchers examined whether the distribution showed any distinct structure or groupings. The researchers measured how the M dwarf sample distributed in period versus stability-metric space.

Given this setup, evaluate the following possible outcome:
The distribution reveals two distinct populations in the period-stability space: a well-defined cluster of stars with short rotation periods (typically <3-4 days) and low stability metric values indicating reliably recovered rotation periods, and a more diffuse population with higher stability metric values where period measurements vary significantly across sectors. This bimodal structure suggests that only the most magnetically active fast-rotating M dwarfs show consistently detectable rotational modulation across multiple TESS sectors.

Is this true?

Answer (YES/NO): NO